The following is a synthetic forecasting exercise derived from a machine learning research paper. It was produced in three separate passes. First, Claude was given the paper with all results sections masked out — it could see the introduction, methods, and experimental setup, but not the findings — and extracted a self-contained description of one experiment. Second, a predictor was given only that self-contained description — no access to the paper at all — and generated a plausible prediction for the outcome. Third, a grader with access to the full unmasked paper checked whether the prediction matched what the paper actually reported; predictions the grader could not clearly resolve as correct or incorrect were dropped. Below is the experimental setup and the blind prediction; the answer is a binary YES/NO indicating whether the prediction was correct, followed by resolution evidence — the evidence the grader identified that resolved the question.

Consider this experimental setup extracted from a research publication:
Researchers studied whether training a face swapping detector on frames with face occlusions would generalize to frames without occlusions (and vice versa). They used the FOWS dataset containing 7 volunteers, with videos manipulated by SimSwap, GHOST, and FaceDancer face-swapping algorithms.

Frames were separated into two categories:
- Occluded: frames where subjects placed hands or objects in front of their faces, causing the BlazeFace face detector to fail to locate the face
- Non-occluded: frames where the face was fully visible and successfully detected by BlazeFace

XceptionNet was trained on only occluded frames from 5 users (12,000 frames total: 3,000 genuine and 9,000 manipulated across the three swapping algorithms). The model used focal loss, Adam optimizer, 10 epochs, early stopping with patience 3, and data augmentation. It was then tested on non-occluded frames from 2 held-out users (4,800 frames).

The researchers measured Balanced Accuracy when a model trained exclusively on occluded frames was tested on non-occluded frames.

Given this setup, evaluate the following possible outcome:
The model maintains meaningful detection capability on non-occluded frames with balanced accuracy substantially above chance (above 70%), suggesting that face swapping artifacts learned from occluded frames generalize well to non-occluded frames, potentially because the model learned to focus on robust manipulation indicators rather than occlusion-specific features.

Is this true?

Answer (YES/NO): YES